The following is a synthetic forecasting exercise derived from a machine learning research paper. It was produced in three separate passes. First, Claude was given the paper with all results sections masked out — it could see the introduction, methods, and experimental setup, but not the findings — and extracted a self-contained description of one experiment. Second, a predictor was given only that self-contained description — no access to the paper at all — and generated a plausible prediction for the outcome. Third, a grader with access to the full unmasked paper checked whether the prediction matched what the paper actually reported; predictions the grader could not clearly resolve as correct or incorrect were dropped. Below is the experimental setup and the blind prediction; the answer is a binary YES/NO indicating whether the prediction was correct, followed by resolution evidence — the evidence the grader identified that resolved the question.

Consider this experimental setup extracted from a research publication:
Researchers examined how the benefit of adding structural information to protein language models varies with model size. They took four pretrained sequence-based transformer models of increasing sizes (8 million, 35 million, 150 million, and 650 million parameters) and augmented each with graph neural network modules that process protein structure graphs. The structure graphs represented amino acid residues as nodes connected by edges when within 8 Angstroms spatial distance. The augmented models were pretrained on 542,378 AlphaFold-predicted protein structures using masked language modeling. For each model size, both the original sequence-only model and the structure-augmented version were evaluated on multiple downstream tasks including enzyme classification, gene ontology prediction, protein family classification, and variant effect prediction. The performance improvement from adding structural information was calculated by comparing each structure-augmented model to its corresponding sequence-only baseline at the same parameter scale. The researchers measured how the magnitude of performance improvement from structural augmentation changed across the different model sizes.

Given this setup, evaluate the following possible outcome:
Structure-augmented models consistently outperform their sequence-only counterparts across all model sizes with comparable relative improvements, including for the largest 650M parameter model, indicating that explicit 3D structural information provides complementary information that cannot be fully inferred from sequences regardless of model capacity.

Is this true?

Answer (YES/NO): NO